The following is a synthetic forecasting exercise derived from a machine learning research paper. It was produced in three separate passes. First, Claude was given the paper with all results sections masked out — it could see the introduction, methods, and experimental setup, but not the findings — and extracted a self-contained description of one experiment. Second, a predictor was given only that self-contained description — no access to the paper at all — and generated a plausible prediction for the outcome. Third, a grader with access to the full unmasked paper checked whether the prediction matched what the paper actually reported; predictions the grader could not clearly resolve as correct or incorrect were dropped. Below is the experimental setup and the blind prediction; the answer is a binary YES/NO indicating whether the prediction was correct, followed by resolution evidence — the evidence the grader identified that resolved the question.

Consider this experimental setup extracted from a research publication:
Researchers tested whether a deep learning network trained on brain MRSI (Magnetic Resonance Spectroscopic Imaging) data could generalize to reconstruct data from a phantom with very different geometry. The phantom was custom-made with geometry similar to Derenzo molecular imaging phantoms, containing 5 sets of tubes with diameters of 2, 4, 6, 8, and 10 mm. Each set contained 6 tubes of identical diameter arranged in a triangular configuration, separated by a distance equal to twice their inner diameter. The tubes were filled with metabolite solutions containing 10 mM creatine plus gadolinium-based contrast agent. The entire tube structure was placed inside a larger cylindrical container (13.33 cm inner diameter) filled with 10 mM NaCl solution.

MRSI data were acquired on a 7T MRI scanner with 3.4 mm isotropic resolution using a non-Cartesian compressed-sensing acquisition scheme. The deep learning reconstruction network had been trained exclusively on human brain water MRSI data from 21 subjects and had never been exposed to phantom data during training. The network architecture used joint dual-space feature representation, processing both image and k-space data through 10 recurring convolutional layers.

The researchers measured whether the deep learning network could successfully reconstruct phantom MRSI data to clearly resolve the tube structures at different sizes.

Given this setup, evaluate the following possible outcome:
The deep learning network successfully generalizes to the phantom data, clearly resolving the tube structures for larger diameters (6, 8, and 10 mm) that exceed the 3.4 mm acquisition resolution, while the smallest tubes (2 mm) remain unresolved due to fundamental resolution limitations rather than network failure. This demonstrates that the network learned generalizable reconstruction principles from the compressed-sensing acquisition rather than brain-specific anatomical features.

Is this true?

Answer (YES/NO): YES